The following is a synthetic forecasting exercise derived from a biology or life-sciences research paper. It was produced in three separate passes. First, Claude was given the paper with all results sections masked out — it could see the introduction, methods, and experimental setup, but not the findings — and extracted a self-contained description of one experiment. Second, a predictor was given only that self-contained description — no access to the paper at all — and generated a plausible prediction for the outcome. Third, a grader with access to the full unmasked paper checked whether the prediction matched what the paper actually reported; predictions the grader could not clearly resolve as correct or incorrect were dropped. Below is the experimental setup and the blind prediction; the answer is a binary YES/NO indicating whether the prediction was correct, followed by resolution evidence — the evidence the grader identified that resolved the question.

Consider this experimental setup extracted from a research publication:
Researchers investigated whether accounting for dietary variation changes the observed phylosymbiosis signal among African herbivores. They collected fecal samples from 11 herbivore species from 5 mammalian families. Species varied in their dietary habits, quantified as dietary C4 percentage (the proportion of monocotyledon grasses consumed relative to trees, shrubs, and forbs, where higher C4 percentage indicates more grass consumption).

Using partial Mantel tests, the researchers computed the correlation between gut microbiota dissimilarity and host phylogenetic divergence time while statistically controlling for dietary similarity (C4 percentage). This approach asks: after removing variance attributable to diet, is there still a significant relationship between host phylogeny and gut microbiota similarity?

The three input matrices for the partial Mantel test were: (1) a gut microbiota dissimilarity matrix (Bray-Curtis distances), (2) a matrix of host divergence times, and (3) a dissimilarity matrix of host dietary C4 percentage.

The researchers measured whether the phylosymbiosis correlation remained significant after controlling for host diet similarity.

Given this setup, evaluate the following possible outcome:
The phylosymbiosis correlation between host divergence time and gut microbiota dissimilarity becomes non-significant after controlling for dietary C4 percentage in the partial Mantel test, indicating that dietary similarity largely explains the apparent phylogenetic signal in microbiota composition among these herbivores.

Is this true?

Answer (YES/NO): NO